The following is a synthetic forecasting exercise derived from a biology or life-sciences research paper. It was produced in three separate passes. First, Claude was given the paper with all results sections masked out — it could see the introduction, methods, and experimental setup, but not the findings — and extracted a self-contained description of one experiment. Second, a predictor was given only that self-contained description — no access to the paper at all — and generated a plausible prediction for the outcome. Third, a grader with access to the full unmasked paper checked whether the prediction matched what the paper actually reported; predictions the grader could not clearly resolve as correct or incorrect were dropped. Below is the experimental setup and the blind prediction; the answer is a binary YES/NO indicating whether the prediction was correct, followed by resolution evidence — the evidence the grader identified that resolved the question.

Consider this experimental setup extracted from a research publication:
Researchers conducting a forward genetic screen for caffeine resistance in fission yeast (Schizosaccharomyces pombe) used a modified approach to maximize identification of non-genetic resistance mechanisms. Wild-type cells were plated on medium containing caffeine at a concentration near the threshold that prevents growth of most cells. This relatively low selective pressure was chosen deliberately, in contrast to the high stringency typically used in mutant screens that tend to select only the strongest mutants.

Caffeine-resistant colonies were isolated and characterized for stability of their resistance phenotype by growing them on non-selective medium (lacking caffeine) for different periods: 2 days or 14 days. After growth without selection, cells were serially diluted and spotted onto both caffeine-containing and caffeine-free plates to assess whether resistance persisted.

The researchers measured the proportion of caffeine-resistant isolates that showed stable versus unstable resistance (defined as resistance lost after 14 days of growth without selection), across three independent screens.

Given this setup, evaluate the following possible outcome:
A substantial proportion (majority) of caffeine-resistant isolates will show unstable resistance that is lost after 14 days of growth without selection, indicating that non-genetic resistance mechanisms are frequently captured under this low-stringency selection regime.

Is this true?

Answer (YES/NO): NO